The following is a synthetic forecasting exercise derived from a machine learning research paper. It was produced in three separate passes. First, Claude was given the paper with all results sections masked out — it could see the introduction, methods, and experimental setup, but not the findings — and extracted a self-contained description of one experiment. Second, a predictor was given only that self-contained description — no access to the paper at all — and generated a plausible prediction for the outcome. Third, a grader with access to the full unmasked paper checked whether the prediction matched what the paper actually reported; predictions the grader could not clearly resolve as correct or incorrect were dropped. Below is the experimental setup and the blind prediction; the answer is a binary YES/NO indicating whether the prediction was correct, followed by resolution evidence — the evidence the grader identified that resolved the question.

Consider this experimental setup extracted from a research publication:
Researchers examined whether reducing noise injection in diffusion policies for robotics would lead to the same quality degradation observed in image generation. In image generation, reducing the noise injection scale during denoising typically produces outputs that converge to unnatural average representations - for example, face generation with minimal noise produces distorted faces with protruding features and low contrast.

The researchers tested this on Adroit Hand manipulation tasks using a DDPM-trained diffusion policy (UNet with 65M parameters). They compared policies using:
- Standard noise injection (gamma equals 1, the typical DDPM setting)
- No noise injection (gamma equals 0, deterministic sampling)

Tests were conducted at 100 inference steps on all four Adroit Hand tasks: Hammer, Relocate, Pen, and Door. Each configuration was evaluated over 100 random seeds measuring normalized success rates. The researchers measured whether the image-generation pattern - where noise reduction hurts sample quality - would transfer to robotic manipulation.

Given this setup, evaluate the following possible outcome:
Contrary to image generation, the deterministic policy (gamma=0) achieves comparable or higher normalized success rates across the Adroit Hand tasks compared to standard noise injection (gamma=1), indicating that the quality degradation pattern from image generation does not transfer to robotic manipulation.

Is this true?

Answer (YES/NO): YES